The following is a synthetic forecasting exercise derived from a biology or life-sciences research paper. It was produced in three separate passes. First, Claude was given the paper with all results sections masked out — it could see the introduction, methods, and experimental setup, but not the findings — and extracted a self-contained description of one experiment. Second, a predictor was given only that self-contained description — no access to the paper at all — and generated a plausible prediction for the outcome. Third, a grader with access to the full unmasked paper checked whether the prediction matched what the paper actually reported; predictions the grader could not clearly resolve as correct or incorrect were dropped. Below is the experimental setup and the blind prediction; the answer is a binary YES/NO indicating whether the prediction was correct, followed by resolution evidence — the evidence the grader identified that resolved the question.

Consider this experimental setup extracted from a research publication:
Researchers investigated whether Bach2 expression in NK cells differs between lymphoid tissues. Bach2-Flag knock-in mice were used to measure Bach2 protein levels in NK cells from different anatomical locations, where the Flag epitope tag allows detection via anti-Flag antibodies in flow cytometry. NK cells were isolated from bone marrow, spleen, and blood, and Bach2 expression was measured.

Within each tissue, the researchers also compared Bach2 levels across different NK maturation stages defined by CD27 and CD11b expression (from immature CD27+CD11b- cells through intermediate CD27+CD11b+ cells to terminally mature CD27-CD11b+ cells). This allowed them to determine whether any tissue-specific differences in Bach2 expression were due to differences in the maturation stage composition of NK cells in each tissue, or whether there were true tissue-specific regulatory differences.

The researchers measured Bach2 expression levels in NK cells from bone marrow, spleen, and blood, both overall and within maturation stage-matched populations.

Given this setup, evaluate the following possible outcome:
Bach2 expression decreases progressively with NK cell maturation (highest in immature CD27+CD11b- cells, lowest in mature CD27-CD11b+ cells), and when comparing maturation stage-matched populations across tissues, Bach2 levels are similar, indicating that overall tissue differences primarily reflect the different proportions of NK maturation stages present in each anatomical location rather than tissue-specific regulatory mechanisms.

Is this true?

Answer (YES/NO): NO